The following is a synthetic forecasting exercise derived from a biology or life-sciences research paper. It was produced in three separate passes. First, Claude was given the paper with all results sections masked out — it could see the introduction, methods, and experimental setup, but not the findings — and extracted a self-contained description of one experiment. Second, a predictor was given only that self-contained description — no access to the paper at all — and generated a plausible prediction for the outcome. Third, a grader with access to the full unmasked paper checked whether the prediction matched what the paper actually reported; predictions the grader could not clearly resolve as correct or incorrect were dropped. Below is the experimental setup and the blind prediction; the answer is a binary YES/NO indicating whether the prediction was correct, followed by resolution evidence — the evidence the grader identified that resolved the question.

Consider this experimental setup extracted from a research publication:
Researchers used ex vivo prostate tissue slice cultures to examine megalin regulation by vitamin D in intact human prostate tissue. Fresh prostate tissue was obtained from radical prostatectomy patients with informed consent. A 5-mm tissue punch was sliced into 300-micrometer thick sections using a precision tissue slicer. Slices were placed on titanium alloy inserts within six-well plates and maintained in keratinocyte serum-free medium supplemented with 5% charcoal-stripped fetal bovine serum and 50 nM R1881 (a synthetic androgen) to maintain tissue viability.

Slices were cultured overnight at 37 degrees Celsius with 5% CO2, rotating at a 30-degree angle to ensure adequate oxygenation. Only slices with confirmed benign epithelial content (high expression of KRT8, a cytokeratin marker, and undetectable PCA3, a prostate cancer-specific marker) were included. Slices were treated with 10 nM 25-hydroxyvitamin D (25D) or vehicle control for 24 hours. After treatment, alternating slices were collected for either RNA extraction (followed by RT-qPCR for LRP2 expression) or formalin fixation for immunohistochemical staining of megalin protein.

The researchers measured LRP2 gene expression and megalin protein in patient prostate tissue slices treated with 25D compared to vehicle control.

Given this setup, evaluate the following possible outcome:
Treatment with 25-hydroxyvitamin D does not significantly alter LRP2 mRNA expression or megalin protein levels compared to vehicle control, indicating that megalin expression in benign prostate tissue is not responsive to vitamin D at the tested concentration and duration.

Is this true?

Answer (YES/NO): NO